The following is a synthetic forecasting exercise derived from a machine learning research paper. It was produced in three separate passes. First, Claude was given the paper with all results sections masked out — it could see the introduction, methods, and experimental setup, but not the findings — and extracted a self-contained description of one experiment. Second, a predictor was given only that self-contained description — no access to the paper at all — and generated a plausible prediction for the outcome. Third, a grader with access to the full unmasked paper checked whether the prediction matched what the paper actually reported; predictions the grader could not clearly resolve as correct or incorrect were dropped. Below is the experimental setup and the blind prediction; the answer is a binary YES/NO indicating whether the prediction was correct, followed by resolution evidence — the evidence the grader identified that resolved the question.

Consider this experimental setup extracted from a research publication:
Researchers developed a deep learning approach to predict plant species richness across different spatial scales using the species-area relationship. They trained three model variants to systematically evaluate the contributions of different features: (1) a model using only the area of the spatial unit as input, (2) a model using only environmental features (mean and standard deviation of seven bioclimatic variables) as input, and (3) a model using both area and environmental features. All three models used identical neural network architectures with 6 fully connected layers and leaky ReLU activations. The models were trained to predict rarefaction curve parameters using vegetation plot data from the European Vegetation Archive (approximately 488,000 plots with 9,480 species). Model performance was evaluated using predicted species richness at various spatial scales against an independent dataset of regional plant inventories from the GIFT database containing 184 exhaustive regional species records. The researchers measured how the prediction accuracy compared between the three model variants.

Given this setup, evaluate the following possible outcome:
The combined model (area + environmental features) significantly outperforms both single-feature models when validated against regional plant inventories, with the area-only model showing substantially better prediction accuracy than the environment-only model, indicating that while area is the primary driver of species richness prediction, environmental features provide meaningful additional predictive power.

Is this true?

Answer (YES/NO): NO